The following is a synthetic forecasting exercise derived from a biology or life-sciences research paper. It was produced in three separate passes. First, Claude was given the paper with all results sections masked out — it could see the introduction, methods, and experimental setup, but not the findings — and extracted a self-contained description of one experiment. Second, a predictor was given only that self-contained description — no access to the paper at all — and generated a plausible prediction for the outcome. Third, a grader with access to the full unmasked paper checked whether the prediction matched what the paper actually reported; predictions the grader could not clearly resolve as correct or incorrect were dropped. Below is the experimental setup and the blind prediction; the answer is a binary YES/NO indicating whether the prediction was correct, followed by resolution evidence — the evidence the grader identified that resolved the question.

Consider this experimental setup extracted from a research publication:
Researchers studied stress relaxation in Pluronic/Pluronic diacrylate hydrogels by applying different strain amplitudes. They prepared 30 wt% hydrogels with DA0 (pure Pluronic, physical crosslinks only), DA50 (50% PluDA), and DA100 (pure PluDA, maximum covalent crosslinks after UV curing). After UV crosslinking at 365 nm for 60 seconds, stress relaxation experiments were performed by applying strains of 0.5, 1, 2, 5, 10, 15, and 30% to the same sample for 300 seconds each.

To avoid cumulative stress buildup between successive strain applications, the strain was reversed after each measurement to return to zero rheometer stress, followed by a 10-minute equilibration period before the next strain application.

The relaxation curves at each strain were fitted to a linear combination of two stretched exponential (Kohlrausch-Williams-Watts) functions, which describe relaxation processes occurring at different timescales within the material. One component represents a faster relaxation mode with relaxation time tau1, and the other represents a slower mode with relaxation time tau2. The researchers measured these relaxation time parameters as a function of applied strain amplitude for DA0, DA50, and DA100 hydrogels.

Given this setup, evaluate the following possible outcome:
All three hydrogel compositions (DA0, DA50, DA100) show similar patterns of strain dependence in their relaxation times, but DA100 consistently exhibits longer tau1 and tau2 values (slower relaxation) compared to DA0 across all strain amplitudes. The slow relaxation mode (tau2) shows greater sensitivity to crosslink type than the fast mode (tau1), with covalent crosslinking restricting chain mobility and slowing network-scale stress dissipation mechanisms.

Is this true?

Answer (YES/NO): NO